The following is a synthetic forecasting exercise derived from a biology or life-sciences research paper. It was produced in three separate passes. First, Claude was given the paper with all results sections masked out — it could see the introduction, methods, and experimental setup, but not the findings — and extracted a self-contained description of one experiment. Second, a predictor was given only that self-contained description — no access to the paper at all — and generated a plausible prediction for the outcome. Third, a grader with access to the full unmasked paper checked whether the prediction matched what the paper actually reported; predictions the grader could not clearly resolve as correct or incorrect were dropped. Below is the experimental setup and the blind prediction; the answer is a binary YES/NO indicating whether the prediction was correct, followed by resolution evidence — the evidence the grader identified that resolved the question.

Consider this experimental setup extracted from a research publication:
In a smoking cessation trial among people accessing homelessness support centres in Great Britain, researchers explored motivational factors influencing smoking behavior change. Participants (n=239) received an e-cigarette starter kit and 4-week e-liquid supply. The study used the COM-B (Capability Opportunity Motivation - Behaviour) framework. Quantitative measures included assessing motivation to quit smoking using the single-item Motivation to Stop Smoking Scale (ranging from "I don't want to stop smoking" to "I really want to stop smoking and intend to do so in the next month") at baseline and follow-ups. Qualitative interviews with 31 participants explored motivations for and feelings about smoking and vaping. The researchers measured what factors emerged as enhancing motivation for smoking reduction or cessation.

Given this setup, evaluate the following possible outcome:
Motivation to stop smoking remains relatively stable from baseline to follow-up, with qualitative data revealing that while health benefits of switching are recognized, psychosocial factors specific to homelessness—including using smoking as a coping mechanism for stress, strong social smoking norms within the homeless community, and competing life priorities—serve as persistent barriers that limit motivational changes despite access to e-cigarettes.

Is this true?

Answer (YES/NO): YES